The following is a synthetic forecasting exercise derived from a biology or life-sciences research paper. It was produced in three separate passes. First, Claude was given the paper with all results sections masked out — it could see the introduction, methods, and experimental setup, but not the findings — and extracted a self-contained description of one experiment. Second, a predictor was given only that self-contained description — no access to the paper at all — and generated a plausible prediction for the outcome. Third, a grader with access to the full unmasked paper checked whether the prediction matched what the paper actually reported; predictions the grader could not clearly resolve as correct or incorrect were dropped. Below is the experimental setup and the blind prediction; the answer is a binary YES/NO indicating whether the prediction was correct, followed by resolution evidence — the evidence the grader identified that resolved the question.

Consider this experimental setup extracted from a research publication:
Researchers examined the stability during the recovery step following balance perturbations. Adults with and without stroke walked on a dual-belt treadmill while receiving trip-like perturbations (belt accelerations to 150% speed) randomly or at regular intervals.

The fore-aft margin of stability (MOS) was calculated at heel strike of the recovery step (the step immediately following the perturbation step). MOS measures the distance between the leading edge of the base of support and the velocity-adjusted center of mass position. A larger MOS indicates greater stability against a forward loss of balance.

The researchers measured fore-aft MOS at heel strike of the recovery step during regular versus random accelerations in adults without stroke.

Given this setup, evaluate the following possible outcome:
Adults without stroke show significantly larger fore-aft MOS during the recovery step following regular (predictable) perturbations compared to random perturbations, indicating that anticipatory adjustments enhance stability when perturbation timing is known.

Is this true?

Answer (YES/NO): YES